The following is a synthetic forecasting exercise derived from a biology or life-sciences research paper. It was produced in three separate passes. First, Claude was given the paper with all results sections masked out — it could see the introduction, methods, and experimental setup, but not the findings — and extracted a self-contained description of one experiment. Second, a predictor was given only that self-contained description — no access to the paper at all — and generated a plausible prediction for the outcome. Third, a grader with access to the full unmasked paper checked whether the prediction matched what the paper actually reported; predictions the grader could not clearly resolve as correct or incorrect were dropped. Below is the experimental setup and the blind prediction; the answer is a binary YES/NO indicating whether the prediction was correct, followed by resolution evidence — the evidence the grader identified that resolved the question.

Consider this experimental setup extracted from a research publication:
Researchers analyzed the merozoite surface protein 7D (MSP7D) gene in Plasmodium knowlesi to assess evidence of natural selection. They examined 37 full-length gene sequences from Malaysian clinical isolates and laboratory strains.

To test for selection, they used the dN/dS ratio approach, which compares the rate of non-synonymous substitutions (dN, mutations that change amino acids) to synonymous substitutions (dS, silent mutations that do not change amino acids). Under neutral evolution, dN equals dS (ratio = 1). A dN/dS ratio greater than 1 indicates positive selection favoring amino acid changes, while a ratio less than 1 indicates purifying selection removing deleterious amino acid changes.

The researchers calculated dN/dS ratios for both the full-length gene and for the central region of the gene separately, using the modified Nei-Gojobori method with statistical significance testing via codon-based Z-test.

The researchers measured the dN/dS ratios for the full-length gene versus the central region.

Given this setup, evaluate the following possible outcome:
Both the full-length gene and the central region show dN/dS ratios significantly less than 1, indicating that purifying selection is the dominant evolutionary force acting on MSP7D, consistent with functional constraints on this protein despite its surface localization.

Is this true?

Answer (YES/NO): NO